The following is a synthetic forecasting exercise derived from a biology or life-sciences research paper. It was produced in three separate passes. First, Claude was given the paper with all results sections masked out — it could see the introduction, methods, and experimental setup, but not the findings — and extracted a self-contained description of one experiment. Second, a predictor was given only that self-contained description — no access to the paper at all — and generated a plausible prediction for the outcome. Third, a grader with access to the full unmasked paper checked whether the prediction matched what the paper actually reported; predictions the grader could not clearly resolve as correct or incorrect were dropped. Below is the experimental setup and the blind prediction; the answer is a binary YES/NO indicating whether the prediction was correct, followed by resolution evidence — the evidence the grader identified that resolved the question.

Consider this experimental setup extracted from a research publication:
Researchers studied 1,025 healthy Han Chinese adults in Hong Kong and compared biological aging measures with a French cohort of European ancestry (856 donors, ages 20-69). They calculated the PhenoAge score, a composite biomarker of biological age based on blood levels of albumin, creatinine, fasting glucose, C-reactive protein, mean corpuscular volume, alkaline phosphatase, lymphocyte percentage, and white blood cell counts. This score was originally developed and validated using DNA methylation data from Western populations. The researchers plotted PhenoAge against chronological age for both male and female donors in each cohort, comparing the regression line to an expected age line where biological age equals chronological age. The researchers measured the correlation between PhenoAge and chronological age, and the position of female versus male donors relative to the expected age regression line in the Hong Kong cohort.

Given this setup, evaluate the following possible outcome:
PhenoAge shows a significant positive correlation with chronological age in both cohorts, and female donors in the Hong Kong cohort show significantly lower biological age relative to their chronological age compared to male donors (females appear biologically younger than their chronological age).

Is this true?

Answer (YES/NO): YES